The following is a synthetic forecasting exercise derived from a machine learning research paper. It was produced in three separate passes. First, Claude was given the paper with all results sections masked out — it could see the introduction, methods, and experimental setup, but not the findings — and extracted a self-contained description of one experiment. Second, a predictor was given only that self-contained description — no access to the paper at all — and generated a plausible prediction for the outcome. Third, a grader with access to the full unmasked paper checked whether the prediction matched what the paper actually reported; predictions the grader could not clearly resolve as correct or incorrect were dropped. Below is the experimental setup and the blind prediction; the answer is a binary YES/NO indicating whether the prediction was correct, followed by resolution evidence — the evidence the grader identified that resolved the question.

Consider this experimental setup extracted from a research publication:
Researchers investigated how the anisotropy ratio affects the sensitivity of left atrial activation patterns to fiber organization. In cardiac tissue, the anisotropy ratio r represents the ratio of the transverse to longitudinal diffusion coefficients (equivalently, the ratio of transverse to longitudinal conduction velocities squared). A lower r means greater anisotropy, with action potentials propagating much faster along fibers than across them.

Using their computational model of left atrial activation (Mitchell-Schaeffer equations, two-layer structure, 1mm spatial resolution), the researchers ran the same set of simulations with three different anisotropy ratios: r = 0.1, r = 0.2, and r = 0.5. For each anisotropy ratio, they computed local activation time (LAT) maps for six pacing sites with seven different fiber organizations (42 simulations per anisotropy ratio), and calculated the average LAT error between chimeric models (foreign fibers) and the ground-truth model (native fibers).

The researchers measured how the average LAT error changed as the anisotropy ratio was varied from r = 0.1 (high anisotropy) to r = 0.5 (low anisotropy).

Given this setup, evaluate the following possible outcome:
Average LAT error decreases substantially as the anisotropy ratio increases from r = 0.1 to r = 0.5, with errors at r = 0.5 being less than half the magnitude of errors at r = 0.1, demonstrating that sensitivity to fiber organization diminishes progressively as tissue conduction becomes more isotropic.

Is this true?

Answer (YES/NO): YES